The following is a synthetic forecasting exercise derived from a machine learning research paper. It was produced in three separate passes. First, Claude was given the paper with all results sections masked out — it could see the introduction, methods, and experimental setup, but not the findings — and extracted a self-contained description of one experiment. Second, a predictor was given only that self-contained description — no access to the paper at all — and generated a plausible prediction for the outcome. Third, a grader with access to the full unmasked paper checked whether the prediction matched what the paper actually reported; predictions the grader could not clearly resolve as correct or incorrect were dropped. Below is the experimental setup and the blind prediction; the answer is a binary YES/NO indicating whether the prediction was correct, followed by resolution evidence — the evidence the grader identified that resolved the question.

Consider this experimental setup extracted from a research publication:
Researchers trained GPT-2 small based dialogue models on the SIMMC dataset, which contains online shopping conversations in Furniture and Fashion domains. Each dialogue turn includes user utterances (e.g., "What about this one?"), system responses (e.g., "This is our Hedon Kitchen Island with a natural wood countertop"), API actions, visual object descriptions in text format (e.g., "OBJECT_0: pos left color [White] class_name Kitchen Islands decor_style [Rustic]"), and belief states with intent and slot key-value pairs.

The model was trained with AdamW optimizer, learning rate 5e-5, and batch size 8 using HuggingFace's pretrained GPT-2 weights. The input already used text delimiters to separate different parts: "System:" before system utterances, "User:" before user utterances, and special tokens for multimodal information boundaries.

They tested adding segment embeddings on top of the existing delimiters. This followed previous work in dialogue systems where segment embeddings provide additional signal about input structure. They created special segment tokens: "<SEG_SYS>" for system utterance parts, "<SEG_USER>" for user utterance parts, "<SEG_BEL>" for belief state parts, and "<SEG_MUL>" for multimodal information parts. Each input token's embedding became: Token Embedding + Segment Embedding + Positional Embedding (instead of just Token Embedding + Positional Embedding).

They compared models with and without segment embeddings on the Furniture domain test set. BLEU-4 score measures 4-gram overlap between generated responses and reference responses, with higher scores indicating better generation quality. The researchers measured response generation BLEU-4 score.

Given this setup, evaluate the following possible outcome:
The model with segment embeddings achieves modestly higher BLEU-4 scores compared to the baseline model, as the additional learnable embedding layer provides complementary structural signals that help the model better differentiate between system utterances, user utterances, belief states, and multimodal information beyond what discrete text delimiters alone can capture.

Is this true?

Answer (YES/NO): NO